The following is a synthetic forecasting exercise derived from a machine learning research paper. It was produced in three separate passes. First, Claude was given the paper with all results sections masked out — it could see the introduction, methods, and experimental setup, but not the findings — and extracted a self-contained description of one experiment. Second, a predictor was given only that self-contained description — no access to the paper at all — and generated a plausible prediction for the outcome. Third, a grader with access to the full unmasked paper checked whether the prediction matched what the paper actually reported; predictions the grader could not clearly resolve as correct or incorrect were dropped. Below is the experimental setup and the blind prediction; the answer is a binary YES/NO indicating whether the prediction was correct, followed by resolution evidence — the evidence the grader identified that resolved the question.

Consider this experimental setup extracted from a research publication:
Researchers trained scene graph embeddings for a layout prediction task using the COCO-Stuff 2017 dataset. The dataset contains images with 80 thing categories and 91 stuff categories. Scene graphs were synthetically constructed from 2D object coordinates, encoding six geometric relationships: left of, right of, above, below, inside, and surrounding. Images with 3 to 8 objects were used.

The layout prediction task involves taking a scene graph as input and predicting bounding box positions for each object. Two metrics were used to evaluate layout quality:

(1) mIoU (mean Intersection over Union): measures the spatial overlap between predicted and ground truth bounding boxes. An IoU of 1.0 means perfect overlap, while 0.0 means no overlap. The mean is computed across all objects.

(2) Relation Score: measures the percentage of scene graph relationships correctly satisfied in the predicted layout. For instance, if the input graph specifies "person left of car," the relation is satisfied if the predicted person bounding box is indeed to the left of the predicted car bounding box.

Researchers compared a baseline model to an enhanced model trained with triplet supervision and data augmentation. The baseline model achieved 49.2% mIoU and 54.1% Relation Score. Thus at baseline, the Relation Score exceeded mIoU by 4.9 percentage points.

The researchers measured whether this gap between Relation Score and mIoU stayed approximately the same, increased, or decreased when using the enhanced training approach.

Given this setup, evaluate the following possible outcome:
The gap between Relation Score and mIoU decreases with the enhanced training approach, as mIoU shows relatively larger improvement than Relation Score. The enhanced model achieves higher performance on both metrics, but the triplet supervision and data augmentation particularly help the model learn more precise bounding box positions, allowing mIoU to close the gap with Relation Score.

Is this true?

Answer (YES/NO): NO